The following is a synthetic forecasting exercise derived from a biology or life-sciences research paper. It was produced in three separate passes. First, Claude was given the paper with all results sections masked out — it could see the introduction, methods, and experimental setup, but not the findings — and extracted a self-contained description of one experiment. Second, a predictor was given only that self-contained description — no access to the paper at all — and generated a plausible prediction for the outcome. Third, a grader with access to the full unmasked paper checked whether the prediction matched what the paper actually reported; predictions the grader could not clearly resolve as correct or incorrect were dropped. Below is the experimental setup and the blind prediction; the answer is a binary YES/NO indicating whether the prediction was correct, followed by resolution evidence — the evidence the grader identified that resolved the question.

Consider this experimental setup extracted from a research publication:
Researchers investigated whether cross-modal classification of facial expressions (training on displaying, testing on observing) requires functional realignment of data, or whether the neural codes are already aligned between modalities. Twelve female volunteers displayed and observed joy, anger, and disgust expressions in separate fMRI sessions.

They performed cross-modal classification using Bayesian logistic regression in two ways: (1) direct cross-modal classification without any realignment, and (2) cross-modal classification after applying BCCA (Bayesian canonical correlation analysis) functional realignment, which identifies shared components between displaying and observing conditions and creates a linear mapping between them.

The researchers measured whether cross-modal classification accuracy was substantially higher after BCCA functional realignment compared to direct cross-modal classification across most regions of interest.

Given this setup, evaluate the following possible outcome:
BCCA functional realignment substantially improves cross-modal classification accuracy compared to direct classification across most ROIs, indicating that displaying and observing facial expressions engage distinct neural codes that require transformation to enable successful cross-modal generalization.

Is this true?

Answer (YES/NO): NO